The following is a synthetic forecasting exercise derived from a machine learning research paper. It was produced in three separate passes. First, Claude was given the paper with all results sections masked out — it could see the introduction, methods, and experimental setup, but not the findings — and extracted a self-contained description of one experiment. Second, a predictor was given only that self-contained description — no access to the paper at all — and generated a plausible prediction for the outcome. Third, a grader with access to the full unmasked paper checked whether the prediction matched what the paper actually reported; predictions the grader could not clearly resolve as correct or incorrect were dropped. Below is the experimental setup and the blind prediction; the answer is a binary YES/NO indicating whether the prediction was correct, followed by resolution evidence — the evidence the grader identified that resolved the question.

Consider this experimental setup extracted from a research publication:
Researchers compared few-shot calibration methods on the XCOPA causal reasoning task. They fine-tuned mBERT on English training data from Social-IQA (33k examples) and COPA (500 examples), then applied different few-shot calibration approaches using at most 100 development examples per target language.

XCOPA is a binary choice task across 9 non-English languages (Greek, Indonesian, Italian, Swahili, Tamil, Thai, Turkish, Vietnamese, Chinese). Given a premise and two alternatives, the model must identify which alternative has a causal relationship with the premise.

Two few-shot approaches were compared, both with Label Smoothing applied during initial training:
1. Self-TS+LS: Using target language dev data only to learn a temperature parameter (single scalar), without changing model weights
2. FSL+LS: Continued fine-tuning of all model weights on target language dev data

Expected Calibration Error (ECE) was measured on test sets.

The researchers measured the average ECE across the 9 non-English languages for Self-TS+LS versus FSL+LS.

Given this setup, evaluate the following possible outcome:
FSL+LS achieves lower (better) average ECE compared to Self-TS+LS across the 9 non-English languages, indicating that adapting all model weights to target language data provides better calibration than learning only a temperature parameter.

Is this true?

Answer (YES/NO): YES